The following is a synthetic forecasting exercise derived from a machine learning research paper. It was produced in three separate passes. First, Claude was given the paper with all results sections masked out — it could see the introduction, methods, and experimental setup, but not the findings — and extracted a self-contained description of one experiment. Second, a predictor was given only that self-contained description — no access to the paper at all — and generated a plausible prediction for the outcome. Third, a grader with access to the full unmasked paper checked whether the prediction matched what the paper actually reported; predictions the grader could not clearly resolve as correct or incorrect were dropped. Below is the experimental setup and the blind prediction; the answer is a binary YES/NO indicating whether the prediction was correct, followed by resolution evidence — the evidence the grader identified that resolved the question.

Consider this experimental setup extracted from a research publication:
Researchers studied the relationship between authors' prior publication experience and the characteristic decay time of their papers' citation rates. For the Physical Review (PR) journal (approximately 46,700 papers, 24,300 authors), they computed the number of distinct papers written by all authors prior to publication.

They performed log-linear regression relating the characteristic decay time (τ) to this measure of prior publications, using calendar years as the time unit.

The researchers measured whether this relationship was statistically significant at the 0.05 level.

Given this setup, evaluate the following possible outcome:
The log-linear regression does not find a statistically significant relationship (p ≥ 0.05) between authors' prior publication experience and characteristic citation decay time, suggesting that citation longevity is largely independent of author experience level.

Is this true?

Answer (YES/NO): NO